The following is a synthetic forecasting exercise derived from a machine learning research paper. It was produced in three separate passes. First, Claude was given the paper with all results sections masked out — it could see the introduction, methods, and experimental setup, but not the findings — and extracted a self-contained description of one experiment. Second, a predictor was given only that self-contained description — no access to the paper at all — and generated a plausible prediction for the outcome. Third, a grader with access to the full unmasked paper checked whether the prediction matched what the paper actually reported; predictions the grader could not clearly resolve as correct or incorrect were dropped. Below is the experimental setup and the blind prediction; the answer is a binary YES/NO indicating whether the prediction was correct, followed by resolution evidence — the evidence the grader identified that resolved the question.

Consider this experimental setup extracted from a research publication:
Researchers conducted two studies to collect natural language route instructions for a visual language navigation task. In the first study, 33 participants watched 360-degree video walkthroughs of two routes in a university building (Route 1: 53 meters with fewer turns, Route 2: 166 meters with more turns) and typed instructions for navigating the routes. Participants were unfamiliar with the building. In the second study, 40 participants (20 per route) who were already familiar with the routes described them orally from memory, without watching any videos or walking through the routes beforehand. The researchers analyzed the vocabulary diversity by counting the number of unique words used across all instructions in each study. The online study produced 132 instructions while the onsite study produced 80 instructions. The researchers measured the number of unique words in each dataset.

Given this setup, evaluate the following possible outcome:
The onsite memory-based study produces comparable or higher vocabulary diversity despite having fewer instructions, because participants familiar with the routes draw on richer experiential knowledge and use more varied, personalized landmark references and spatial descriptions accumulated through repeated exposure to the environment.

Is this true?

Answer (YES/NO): YES